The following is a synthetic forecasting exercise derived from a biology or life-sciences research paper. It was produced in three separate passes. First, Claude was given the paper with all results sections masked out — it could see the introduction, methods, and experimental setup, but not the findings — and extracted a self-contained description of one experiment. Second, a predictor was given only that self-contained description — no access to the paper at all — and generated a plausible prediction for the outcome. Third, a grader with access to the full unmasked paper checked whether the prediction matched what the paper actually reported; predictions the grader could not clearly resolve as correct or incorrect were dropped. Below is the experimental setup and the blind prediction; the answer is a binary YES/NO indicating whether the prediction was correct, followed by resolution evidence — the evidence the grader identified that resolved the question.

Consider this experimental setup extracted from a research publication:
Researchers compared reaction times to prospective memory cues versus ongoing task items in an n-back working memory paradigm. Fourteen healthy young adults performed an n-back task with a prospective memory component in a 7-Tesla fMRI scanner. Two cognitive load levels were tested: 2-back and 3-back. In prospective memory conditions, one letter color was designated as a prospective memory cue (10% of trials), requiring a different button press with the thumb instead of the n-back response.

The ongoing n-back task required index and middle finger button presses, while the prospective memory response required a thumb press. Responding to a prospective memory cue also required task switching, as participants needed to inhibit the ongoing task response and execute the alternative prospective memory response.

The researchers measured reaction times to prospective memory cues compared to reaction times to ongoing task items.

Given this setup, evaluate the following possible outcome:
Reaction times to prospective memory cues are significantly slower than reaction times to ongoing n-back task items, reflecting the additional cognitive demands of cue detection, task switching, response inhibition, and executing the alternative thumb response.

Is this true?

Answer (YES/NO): NO